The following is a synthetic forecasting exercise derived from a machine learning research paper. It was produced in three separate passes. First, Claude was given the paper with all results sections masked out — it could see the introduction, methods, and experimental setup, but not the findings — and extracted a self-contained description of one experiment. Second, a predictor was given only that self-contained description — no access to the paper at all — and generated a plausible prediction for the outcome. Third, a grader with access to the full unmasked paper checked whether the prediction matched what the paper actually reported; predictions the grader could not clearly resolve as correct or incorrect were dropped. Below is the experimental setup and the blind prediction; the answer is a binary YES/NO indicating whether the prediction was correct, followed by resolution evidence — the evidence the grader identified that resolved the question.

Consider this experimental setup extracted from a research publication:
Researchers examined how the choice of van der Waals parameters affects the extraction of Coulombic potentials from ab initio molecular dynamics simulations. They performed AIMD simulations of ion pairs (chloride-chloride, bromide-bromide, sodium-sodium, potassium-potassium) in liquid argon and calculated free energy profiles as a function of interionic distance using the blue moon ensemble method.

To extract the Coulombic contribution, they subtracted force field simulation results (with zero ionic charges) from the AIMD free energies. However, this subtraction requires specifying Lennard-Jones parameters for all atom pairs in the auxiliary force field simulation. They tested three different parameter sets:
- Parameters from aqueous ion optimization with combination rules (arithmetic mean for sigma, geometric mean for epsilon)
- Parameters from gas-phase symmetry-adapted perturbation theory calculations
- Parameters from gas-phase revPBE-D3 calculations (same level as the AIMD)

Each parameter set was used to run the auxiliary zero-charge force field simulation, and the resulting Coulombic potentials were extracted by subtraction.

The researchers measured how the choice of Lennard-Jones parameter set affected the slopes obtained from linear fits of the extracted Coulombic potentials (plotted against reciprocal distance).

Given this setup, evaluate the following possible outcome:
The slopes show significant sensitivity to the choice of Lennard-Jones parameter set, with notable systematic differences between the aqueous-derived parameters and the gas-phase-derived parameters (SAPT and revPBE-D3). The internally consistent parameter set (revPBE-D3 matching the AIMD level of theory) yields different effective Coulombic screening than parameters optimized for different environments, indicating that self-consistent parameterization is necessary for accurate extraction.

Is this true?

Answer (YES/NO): NO